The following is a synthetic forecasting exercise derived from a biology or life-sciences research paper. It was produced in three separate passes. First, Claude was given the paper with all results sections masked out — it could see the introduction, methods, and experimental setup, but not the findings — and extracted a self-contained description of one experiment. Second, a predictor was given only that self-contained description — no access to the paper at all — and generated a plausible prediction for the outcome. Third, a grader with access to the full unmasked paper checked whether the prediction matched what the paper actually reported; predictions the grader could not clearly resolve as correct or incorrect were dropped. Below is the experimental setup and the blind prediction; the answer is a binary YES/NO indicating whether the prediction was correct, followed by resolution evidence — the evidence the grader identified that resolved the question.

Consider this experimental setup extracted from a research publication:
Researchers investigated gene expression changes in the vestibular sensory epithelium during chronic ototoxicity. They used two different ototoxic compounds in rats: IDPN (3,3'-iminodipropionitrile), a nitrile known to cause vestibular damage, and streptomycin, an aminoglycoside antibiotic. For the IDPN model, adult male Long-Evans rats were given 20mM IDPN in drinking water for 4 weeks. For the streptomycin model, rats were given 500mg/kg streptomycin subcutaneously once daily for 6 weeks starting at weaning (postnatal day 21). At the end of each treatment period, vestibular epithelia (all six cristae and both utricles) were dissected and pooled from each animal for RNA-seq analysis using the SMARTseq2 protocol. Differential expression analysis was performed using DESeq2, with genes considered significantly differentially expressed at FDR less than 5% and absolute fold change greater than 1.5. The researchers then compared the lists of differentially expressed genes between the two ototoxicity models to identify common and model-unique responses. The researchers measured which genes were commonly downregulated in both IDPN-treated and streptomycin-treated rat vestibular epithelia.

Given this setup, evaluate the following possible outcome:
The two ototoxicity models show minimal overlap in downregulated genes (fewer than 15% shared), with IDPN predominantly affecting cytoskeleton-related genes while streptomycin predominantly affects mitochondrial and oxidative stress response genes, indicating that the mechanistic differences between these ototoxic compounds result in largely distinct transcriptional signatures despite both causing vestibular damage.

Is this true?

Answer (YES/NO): NO